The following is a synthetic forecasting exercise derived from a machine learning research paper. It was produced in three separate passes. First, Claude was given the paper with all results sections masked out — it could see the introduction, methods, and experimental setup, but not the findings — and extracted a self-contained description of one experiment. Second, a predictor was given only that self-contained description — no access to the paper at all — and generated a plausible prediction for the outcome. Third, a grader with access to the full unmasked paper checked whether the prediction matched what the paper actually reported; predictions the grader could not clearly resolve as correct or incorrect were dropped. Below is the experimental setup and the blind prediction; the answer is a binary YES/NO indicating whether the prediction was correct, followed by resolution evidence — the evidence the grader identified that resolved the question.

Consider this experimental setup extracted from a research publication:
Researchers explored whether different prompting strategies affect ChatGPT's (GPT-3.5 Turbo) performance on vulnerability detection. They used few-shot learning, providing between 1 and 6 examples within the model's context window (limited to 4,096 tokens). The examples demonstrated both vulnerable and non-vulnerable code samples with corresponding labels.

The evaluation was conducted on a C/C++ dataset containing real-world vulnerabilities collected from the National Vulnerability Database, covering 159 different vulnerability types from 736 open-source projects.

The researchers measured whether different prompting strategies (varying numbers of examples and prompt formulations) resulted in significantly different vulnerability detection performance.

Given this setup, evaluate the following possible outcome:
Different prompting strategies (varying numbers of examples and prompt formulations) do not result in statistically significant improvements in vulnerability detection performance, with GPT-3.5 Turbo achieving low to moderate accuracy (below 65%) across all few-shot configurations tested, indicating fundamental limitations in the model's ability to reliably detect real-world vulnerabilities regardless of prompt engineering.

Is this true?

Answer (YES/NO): NO